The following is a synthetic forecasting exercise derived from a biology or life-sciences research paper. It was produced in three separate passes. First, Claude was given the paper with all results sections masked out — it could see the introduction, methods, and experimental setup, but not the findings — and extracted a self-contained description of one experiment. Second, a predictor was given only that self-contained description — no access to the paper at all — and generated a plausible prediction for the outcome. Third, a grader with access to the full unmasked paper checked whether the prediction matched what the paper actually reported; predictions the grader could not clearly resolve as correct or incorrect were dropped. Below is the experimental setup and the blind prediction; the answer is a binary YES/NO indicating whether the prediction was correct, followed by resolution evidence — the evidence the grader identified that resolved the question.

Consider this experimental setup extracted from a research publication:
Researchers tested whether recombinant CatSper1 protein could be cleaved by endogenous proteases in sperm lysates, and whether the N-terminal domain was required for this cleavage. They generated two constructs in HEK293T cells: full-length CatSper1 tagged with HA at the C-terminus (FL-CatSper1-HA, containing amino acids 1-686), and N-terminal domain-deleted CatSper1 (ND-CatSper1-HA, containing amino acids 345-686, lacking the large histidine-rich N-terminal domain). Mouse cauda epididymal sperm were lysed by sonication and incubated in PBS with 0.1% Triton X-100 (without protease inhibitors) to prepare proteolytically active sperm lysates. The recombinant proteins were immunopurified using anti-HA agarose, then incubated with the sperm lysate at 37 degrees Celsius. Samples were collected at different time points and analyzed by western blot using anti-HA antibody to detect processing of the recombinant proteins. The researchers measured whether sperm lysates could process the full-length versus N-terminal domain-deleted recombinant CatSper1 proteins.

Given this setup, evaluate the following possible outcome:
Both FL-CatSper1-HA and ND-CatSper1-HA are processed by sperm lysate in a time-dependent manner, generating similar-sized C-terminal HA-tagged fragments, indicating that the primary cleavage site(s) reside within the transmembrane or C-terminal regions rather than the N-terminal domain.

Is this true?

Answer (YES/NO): NO